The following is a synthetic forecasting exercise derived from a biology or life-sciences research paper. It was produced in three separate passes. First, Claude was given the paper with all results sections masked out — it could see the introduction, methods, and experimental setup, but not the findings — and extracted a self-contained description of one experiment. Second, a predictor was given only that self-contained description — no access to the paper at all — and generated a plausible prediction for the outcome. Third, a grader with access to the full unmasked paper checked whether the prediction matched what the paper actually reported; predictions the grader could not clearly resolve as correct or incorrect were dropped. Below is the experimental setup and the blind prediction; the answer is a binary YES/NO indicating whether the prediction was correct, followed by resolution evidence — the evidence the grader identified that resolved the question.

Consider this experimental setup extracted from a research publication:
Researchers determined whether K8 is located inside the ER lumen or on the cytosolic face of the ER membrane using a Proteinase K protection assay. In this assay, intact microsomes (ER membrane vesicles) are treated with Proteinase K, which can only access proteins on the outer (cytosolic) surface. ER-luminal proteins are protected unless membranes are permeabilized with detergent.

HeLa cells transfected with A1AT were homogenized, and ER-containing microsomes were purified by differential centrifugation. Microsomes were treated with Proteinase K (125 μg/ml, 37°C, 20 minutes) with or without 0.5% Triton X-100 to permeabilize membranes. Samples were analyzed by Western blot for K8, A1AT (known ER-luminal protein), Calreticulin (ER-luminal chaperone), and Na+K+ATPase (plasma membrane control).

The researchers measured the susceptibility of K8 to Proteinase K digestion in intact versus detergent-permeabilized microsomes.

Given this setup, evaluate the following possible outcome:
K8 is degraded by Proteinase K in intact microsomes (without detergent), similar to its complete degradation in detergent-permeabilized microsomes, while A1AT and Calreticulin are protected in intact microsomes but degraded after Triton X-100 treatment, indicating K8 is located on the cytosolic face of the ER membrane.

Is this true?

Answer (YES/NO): YES